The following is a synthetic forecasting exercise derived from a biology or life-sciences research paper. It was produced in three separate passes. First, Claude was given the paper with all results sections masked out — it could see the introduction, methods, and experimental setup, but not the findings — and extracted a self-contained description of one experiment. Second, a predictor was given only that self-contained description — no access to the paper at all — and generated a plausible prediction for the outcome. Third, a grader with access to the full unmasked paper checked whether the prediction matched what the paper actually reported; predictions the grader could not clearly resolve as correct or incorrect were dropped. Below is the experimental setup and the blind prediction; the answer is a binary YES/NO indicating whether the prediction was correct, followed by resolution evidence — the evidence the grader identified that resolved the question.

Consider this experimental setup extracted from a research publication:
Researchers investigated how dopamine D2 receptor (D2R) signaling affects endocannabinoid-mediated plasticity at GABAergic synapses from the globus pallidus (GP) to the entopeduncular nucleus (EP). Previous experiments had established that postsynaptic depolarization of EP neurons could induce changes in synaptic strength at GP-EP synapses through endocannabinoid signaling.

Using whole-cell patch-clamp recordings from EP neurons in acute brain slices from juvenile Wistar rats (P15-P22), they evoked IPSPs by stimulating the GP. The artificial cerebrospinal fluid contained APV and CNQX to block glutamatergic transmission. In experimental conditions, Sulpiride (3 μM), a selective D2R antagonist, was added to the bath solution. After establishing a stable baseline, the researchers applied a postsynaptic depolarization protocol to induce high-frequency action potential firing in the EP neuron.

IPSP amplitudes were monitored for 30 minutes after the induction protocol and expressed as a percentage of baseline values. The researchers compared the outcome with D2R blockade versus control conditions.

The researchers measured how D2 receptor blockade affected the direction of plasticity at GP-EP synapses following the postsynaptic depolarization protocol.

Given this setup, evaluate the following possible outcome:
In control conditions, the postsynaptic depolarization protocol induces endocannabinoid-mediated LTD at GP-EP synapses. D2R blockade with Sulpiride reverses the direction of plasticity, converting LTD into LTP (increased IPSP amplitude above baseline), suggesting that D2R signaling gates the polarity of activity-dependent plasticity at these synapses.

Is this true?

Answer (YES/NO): YES